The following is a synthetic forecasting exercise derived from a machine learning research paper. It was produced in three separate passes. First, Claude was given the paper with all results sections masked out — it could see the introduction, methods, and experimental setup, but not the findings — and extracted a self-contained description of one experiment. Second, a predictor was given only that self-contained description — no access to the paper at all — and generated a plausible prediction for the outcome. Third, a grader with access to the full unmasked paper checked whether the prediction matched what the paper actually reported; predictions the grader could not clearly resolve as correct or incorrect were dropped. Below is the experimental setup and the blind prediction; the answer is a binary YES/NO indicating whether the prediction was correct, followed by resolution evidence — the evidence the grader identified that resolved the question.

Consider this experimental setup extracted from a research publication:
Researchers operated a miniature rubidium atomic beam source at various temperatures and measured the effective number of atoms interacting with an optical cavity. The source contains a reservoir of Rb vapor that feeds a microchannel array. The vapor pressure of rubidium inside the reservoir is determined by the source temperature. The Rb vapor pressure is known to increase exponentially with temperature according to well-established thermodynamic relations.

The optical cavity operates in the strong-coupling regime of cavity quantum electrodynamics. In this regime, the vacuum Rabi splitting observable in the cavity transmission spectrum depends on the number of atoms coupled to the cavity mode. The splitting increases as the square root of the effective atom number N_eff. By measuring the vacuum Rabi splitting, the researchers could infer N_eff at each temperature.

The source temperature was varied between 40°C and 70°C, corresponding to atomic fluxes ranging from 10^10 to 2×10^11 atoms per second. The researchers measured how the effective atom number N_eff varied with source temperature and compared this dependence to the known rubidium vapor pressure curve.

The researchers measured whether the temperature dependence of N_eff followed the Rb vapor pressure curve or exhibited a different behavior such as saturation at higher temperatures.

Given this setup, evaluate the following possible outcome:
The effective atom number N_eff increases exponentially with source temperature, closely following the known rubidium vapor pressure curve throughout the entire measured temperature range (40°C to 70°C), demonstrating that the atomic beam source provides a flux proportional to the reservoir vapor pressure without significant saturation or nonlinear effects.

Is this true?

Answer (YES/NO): YES